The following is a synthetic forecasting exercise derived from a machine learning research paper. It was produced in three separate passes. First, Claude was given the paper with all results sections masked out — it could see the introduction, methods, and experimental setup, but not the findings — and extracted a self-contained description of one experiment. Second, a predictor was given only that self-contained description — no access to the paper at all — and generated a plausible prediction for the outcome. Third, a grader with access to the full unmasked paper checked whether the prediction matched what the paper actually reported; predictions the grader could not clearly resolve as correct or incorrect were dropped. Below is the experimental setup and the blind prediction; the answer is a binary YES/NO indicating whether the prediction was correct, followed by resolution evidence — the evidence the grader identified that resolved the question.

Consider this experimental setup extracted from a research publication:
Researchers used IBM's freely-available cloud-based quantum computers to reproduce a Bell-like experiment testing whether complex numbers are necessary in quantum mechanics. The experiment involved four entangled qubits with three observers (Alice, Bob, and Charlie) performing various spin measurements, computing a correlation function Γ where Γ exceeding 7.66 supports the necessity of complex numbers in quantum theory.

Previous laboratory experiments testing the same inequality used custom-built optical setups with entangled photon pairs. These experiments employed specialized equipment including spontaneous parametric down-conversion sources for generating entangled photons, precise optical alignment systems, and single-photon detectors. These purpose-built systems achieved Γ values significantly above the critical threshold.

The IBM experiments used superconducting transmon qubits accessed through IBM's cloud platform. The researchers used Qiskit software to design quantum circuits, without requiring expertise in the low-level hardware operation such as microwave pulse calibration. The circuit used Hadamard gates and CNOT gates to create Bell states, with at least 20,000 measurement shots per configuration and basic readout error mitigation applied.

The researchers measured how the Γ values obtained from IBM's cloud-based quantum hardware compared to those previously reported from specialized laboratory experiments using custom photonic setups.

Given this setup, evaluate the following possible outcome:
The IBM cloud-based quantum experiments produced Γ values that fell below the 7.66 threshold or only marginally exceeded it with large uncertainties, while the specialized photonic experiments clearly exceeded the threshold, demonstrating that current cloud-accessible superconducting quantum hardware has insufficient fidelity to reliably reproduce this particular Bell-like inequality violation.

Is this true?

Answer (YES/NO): NO